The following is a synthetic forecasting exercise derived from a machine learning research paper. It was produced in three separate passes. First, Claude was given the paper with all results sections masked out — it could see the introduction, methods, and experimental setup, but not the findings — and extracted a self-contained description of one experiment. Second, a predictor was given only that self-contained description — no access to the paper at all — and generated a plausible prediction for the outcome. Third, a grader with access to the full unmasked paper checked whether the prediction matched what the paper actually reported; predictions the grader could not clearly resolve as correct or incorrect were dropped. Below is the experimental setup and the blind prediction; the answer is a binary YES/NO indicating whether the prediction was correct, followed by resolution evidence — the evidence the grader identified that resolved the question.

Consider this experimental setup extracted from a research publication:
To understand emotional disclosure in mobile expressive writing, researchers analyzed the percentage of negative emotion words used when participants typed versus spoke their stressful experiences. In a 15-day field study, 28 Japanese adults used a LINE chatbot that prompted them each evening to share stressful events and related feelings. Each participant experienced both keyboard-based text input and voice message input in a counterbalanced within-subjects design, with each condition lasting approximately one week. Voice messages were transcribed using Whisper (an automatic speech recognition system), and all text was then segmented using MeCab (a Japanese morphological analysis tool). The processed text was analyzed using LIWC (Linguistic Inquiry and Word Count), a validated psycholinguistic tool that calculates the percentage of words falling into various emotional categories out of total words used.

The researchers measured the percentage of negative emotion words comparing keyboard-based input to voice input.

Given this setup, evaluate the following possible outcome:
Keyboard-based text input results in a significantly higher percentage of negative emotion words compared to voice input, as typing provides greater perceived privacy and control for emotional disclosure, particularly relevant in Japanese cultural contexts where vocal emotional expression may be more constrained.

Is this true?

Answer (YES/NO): NO